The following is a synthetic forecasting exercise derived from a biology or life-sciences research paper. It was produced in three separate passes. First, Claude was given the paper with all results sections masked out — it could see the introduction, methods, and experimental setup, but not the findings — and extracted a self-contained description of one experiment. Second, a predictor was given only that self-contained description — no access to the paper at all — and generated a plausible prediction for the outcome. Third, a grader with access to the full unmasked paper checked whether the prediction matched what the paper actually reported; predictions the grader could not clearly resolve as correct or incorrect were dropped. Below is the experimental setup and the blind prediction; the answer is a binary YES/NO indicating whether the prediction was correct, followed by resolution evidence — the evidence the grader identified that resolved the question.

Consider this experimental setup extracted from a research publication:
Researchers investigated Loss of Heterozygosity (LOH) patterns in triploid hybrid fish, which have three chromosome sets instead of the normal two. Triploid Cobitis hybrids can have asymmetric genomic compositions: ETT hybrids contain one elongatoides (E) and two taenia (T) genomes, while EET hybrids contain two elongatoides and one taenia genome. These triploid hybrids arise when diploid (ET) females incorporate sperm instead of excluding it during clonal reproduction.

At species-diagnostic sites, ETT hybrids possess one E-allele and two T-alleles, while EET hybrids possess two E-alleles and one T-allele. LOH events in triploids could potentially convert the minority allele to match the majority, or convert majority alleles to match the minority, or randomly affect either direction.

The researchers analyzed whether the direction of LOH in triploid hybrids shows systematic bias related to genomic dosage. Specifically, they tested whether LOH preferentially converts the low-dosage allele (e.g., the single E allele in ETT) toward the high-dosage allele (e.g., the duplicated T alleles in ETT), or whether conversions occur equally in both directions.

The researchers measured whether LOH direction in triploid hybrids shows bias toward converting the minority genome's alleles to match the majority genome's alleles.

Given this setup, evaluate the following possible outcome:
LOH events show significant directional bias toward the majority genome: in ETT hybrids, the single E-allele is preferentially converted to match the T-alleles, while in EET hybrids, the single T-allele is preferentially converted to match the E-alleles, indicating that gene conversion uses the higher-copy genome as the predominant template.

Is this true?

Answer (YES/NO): NO